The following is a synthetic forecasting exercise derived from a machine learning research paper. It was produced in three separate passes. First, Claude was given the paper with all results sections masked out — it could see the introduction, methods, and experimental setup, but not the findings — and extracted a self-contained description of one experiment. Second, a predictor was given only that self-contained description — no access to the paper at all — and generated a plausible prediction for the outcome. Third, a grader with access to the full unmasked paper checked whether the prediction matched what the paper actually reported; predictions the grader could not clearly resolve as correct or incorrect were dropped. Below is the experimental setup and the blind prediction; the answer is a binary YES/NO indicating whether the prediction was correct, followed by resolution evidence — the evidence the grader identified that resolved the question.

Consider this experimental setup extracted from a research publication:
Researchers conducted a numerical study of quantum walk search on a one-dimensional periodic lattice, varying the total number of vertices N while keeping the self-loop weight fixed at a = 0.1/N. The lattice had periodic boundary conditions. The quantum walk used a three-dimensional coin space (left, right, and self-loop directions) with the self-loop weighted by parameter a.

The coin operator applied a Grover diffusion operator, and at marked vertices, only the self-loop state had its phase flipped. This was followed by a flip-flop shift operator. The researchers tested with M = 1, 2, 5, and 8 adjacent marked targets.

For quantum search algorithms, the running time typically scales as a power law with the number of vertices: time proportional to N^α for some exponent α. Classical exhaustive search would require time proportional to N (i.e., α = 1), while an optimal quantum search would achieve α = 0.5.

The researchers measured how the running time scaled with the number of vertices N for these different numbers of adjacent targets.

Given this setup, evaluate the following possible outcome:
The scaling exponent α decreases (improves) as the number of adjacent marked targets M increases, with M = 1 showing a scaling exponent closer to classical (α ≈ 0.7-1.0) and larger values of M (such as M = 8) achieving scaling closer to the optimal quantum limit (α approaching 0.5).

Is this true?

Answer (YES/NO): NO